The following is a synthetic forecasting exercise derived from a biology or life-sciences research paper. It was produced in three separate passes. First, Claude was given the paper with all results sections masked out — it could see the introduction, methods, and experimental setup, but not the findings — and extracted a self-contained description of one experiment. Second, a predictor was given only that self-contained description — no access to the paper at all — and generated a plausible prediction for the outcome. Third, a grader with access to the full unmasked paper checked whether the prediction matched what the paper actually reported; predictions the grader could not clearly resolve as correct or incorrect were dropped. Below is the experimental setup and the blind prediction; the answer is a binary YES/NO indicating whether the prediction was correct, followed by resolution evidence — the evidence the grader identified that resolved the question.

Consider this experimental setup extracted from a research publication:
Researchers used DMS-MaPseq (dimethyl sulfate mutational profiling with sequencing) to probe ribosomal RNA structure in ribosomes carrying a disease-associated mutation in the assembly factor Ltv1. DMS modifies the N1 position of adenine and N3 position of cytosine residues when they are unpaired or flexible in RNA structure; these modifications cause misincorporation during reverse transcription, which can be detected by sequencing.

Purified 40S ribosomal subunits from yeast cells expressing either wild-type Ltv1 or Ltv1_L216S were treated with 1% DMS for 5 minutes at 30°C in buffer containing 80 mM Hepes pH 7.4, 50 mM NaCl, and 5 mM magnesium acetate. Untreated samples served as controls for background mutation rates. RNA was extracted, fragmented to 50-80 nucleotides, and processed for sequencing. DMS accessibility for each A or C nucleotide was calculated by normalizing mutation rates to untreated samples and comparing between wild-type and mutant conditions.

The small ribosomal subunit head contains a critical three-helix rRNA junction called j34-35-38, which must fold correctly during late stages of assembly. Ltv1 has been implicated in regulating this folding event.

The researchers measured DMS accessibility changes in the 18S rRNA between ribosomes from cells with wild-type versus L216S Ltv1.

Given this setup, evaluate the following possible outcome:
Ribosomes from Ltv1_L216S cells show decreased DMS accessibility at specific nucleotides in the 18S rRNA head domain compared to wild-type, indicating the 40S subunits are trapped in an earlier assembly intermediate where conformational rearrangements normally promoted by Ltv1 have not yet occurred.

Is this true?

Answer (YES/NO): NO